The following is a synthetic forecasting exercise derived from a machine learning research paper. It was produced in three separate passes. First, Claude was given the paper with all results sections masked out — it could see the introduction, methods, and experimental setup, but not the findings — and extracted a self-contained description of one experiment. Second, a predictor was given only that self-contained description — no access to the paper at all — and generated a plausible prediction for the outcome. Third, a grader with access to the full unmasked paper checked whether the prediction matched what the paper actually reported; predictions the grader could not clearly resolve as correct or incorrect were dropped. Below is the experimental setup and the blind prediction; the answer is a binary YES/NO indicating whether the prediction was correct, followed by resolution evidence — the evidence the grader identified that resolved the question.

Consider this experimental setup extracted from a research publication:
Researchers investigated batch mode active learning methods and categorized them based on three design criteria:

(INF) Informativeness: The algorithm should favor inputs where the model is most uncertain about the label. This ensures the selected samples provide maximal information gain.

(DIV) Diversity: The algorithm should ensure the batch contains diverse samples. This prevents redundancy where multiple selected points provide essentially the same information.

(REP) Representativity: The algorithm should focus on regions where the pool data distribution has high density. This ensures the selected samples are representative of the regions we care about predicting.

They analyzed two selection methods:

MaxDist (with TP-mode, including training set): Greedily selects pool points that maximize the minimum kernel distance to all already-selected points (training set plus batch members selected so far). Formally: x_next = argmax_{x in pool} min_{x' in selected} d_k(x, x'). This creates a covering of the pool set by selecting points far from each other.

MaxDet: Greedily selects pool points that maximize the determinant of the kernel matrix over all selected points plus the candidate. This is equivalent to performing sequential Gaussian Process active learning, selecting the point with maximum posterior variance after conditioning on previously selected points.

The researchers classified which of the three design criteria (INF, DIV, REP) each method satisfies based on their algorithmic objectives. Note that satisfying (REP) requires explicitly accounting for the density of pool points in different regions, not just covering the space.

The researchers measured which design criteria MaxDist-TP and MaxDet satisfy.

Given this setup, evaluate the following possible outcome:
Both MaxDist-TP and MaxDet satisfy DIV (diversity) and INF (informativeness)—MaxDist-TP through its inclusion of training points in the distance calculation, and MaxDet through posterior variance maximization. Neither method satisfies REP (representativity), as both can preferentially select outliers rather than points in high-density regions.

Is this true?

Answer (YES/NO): YES